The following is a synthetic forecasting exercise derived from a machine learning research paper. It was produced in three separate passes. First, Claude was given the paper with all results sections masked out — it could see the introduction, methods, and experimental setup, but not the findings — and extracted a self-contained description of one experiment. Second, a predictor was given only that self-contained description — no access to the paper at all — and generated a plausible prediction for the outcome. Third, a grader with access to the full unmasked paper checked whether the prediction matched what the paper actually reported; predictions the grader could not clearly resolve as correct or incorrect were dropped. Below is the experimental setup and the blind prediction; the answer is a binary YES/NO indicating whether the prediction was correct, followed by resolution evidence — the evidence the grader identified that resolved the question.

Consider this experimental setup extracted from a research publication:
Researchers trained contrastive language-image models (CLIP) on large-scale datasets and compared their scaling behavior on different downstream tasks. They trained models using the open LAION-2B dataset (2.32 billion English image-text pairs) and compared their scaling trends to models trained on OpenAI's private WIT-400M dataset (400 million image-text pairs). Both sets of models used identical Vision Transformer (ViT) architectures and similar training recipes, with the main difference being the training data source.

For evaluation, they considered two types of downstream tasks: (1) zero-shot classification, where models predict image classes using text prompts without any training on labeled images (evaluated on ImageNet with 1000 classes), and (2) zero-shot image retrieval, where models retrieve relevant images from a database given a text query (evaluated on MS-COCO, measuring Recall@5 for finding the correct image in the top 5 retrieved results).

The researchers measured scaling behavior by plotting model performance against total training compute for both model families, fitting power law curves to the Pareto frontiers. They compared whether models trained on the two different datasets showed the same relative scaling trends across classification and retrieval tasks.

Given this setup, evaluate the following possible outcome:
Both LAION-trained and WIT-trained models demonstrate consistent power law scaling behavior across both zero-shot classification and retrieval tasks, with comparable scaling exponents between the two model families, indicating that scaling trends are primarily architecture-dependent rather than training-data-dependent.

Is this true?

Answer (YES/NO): NO